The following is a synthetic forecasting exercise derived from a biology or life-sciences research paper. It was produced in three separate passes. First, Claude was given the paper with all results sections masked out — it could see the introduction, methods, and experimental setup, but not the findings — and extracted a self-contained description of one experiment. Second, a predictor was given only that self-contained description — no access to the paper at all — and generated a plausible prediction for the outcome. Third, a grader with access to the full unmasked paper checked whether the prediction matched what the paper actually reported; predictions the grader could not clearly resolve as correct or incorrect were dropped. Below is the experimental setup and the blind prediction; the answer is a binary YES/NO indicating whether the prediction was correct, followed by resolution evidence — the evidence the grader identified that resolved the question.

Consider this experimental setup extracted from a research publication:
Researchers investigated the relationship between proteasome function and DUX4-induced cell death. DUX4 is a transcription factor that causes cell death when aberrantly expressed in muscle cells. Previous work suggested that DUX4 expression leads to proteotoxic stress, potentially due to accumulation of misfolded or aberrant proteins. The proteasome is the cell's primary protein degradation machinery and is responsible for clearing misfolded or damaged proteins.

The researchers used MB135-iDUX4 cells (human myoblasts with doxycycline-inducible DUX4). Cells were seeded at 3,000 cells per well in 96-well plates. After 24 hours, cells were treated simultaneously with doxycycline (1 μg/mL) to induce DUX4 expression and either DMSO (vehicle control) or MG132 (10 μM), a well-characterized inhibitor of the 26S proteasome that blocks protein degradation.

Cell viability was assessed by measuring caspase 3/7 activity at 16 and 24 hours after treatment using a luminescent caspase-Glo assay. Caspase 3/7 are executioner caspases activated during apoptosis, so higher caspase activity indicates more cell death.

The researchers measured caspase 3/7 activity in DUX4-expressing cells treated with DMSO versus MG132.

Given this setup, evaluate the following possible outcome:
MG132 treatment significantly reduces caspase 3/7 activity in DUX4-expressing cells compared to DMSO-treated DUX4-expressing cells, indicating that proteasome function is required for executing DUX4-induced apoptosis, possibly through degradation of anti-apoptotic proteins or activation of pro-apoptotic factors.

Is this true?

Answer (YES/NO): NO